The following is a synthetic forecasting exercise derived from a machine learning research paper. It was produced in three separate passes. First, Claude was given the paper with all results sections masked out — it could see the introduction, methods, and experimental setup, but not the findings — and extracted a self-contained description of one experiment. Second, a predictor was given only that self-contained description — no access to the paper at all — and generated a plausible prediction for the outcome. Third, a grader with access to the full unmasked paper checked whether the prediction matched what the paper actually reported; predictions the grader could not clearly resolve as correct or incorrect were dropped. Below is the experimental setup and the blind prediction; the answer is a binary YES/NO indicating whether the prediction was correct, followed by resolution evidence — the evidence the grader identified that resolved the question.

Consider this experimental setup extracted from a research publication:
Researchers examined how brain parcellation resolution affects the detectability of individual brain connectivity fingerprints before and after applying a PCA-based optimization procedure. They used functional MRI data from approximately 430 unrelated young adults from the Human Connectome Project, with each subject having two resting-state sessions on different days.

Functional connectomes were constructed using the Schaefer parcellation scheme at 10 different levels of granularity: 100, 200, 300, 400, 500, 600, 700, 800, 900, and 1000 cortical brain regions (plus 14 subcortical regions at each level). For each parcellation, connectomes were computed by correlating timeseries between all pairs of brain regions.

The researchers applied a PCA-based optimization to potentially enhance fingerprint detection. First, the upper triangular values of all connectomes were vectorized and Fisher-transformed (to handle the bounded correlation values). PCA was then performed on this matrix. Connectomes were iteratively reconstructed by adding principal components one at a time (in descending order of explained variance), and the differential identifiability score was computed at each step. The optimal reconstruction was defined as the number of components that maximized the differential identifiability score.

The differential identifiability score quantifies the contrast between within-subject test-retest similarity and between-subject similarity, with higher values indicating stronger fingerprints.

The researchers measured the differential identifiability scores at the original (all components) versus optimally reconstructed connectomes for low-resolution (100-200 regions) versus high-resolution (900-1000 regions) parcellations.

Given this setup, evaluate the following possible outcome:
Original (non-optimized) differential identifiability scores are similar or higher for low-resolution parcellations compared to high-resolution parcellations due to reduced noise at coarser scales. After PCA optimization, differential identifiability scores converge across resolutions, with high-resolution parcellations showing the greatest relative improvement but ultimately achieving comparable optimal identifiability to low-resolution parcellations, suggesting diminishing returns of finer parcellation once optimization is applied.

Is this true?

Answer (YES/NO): NO